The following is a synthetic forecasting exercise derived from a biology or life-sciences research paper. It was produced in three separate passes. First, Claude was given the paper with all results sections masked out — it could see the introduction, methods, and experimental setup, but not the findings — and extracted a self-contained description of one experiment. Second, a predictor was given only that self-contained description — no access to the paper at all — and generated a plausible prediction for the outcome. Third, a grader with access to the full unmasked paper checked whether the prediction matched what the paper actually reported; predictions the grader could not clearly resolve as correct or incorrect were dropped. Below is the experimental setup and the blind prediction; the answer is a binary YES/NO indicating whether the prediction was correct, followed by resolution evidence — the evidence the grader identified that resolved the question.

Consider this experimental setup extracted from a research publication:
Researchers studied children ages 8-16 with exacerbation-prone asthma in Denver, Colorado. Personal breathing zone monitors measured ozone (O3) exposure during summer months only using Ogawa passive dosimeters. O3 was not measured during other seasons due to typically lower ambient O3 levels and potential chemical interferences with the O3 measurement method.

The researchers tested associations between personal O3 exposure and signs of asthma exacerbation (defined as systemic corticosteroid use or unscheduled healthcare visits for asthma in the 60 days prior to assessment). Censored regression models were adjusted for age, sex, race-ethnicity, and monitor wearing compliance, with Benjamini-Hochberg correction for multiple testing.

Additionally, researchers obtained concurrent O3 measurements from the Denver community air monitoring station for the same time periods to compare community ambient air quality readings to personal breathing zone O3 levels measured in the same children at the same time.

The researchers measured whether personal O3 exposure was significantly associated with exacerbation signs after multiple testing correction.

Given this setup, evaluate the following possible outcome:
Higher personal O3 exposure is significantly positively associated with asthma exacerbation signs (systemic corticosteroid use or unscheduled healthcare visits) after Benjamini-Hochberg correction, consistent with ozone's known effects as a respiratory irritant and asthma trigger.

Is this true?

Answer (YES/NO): NO